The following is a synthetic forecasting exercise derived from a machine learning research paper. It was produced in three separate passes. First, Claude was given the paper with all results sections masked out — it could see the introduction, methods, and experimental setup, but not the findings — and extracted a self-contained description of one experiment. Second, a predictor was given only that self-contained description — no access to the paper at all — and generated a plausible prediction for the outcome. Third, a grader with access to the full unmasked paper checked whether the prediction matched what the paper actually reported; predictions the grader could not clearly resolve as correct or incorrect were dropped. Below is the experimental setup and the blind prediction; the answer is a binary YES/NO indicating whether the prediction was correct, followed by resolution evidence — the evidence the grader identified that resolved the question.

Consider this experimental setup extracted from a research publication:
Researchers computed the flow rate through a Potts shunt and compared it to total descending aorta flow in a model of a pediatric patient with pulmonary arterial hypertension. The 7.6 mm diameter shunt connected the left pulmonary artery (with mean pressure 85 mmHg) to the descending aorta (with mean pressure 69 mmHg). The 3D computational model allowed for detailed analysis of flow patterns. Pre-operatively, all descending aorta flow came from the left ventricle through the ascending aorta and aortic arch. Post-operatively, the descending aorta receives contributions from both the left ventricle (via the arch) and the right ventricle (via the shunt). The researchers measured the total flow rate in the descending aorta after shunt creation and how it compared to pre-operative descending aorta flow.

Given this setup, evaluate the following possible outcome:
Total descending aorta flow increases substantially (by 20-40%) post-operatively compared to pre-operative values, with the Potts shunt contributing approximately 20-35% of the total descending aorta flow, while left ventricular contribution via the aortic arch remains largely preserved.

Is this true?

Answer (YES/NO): NO